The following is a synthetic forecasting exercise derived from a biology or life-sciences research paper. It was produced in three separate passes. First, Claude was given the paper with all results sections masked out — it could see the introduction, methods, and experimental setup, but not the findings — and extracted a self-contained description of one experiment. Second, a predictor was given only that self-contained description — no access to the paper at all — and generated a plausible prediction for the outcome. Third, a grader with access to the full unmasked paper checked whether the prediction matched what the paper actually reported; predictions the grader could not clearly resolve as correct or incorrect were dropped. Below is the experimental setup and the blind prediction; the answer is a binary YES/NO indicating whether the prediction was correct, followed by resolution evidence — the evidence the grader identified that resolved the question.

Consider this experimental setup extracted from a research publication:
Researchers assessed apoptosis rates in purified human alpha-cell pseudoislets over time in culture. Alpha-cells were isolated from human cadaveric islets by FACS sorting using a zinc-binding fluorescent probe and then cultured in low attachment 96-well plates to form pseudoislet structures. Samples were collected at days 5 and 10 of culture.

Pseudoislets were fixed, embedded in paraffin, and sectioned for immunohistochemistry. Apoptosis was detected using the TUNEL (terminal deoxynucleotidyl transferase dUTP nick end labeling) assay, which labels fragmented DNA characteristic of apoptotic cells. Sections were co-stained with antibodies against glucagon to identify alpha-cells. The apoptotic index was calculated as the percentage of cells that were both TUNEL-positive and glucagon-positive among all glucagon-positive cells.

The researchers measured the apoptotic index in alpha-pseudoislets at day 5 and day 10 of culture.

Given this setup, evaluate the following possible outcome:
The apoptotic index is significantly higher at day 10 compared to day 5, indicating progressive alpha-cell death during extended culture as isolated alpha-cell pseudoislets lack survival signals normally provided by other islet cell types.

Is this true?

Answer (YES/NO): NO